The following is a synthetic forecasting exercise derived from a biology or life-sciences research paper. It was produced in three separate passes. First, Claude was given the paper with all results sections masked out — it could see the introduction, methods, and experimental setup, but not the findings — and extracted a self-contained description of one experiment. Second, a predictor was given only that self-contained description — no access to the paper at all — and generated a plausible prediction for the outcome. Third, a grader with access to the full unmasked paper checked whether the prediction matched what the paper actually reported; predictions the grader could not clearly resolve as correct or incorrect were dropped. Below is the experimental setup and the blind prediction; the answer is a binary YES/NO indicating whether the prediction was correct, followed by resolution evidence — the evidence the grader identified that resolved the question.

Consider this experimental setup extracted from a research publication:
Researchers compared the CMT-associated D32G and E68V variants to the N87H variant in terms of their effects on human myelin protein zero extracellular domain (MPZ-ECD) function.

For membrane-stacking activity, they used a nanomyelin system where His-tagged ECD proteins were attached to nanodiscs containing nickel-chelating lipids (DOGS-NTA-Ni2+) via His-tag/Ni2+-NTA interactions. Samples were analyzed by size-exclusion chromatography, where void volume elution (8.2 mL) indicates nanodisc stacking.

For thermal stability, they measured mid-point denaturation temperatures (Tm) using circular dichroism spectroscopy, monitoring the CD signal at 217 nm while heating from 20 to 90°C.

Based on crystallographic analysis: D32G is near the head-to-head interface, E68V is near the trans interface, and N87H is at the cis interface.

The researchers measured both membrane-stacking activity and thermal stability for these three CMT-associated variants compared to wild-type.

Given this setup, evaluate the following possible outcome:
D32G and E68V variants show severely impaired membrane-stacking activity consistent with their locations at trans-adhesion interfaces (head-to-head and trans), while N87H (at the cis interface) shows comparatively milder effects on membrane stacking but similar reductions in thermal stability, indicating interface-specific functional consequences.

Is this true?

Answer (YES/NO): NO